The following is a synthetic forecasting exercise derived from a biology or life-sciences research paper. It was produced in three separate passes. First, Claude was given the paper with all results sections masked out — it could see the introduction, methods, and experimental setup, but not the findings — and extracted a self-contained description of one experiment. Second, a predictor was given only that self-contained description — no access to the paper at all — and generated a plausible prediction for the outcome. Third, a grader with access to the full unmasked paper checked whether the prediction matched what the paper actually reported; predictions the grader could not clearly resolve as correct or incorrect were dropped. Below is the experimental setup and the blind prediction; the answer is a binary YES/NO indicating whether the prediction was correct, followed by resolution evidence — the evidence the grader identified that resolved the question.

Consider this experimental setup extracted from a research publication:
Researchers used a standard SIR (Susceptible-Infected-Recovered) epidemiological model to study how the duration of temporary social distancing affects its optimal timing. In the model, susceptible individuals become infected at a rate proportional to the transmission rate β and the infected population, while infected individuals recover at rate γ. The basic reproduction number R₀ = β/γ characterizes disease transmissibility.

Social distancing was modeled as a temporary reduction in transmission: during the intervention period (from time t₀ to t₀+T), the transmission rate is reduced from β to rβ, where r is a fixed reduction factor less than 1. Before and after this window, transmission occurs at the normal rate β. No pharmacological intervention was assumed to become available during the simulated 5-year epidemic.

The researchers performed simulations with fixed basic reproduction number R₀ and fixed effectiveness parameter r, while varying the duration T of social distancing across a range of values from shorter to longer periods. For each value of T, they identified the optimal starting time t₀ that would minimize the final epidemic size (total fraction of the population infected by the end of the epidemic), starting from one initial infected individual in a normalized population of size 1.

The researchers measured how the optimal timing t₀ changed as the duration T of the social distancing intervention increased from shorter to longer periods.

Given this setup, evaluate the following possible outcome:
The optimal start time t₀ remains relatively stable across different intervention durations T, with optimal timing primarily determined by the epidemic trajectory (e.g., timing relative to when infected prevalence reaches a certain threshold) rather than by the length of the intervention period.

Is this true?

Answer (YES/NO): YES